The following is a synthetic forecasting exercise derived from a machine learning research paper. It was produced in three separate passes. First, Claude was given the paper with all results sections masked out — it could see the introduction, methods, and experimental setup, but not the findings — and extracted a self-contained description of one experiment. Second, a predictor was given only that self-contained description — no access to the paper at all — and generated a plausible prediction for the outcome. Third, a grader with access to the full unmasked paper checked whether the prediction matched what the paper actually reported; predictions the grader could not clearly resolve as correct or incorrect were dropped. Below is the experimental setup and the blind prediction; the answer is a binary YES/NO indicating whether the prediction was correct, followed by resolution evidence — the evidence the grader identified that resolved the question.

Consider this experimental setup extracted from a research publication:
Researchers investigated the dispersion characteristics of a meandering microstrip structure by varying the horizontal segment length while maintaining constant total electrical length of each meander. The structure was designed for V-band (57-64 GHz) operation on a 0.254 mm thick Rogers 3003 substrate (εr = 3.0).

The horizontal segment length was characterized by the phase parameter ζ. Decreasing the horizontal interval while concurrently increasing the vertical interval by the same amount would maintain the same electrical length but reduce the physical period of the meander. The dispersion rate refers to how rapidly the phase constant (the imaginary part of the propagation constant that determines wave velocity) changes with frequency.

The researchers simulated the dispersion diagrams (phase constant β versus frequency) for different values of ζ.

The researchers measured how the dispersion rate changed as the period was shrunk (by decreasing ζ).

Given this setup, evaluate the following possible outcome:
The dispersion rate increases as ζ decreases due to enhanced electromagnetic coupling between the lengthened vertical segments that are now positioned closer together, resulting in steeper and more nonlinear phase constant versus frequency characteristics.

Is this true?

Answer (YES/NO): NO